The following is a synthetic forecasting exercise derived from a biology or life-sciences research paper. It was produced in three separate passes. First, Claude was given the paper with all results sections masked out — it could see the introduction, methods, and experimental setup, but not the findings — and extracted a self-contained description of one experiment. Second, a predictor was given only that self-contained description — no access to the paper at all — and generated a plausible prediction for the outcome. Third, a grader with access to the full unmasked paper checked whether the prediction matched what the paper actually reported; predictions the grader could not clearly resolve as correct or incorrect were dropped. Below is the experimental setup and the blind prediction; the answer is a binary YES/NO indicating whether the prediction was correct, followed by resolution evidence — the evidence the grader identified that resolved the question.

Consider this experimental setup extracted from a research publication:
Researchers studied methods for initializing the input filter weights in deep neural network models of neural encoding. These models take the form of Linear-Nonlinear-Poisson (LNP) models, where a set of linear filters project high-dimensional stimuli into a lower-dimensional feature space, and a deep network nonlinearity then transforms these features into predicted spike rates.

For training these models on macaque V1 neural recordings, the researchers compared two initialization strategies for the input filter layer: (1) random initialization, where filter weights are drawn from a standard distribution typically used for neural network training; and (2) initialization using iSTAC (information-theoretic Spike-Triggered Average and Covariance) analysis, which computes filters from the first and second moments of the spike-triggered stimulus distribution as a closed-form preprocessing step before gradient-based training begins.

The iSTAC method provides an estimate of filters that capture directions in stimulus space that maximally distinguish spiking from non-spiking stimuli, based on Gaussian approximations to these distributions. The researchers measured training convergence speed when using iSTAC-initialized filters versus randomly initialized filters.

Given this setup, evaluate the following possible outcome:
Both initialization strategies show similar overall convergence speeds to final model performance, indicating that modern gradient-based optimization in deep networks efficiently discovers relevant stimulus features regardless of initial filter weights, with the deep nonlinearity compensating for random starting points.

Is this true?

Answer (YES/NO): NO